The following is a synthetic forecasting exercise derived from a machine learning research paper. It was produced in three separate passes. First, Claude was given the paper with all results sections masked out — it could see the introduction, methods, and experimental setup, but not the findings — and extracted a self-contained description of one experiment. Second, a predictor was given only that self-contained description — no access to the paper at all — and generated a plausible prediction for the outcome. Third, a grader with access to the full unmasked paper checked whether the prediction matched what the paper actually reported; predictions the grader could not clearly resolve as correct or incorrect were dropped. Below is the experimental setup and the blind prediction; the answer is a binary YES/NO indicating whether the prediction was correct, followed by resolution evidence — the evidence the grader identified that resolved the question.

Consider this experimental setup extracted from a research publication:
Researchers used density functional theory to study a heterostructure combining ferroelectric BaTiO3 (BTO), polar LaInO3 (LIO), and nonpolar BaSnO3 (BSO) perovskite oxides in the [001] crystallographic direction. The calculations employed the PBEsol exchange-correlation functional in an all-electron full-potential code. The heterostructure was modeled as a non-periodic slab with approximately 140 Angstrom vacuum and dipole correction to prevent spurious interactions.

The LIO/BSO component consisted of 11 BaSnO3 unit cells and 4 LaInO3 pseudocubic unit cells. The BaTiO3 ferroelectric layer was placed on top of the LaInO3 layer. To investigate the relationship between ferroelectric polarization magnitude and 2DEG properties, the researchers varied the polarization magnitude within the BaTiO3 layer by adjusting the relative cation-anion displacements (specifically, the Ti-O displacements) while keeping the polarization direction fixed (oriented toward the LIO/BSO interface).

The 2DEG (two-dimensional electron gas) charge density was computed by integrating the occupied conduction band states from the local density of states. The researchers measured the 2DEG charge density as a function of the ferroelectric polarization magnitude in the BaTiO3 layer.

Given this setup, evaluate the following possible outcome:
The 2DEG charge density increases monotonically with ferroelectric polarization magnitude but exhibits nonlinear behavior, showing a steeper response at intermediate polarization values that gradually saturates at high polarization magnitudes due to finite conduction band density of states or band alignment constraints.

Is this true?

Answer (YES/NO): NO